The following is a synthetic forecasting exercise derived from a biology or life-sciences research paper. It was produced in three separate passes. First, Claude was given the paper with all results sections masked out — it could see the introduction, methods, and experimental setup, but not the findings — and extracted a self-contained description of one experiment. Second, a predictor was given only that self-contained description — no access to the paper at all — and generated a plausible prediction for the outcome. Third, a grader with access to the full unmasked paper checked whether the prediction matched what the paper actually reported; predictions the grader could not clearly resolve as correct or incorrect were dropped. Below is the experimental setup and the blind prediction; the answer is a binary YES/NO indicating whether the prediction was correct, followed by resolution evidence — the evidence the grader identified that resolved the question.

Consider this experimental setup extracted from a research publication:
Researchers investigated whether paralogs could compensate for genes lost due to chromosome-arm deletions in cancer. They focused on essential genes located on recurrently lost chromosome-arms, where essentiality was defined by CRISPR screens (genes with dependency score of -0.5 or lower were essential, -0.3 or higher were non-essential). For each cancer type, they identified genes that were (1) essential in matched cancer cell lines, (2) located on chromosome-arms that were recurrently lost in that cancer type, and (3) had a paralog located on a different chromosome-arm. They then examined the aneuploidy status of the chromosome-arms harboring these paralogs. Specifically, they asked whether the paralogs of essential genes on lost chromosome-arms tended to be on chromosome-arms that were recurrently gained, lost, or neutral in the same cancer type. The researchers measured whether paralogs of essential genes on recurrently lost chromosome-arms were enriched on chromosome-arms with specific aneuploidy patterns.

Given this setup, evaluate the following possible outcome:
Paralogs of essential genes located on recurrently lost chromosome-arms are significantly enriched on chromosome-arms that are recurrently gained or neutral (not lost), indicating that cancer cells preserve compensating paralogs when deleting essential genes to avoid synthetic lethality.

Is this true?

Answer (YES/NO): NO